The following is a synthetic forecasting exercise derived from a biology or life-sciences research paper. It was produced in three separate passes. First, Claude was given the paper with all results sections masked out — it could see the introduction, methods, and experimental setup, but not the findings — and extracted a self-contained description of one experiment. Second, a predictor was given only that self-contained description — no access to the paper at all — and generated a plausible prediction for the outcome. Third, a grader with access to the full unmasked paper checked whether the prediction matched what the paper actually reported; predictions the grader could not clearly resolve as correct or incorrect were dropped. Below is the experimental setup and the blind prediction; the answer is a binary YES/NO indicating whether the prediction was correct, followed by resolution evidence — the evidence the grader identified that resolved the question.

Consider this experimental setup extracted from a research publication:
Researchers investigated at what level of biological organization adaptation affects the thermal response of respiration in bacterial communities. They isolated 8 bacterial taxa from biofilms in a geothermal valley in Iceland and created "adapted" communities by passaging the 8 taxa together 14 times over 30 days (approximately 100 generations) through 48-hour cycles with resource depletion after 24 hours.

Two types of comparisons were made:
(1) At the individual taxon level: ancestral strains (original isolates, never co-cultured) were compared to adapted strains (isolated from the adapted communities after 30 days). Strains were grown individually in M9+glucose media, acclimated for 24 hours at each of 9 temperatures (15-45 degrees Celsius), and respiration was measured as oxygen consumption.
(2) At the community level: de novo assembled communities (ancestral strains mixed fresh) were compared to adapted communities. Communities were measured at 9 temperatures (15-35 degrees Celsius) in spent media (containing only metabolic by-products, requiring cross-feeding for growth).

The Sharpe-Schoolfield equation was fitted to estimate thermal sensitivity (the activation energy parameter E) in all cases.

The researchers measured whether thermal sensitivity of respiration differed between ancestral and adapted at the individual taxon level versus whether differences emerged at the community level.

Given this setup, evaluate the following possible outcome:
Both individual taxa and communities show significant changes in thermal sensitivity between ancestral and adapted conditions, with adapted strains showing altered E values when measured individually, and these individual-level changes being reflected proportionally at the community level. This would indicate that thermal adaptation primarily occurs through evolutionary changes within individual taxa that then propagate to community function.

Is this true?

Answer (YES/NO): NO